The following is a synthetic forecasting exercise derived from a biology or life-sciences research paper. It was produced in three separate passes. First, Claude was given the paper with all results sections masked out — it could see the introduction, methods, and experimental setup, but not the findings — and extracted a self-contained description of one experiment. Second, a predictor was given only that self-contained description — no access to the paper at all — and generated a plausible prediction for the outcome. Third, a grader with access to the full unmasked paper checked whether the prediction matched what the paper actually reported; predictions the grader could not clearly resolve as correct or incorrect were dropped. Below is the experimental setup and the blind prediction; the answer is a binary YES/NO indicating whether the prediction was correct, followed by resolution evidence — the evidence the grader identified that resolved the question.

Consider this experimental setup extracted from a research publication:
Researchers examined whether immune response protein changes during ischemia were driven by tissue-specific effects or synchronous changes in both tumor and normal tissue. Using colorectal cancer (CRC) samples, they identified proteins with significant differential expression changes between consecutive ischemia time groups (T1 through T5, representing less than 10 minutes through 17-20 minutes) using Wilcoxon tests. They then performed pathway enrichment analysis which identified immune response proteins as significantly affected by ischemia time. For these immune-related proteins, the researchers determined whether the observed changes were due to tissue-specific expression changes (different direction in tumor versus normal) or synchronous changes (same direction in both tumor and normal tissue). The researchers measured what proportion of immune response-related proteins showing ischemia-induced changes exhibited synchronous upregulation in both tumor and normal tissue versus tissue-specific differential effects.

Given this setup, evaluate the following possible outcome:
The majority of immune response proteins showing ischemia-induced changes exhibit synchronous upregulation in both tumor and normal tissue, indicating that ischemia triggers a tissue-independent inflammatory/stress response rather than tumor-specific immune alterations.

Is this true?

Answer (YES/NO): YES